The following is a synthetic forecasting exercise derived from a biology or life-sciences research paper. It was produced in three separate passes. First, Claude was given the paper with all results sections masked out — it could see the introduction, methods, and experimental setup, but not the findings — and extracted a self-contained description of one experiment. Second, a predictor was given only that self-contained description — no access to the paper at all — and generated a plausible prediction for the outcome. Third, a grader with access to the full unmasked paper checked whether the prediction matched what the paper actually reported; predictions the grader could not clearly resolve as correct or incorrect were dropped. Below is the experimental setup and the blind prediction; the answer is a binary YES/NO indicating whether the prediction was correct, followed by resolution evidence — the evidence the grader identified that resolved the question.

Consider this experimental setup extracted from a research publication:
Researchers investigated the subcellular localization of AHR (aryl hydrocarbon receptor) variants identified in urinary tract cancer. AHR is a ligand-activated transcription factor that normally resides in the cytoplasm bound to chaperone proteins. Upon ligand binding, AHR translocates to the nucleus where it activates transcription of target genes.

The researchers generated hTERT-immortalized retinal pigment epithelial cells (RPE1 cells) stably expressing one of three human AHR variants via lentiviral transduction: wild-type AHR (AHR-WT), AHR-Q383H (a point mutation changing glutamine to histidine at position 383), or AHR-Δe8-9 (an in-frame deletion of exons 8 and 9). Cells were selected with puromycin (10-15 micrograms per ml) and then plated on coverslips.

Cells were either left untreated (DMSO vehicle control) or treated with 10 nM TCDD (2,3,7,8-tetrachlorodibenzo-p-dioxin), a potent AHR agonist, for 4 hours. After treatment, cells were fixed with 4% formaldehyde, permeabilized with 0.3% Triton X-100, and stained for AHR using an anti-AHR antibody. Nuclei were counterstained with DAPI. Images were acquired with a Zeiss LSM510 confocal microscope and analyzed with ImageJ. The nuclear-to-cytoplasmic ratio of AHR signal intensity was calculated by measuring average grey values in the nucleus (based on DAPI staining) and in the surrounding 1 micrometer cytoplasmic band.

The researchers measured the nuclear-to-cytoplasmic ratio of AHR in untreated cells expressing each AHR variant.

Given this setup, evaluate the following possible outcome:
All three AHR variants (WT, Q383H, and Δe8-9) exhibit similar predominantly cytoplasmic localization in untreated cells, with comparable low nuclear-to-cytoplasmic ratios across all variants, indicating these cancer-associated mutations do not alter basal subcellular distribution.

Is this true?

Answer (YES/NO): NO